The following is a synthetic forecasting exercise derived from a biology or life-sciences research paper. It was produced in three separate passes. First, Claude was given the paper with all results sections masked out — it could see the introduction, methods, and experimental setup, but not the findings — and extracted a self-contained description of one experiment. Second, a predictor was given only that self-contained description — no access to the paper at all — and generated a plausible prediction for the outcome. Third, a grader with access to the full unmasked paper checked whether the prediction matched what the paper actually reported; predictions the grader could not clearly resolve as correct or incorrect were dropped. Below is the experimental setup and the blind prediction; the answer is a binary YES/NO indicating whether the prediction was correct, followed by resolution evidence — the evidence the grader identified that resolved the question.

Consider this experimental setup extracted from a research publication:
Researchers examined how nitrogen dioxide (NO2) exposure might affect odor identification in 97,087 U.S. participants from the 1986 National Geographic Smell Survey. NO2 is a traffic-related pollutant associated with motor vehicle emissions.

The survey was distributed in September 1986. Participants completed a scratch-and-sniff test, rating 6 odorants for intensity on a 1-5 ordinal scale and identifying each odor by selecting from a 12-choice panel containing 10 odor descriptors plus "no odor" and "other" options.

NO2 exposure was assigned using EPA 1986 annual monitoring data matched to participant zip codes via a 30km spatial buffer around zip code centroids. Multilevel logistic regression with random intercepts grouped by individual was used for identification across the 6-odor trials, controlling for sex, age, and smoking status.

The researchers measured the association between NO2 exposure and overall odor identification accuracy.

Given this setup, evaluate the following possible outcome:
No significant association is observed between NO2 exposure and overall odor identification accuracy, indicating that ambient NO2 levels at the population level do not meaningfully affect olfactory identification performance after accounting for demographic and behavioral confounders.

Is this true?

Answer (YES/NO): NO